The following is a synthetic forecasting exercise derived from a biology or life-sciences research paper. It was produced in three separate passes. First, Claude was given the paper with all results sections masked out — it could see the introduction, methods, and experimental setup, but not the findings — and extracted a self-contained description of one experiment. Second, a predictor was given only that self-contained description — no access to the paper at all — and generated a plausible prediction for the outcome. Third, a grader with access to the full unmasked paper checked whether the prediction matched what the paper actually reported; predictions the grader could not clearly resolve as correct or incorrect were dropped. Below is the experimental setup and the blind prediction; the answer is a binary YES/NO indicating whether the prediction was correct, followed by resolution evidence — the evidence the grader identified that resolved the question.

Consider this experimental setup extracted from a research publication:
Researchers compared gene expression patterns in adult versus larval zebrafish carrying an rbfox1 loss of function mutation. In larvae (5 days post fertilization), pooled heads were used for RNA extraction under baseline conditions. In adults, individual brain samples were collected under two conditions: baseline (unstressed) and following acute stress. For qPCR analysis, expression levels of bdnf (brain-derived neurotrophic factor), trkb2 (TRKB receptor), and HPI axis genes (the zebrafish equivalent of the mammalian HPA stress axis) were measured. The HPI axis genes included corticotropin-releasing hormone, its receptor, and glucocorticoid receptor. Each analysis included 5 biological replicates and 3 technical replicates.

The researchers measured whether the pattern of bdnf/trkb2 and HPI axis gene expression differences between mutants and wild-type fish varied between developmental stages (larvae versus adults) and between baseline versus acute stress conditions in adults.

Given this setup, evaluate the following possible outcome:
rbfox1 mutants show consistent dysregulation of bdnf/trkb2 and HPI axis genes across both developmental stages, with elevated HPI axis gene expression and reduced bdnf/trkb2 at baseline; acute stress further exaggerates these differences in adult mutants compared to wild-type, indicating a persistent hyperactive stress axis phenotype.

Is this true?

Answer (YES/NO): NO